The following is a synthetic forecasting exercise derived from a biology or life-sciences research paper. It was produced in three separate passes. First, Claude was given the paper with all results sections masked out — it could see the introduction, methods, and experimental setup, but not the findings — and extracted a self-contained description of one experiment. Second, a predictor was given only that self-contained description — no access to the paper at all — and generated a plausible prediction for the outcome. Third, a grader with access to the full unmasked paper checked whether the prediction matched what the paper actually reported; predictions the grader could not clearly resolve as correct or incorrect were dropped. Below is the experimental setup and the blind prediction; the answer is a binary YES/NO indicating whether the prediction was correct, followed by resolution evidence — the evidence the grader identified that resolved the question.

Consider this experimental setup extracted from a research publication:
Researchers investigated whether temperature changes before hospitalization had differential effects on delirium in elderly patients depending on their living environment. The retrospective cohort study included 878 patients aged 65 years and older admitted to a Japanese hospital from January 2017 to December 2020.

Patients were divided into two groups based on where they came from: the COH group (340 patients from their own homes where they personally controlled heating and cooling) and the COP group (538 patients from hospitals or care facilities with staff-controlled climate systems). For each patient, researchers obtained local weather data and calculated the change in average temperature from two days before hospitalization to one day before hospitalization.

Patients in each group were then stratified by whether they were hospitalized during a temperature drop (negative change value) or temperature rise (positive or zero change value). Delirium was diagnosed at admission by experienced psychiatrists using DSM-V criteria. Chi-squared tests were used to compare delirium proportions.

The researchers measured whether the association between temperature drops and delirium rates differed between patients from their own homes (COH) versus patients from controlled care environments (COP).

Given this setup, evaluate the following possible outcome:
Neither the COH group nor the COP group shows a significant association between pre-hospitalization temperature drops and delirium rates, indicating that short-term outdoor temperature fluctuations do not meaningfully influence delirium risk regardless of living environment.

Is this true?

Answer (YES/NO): NO